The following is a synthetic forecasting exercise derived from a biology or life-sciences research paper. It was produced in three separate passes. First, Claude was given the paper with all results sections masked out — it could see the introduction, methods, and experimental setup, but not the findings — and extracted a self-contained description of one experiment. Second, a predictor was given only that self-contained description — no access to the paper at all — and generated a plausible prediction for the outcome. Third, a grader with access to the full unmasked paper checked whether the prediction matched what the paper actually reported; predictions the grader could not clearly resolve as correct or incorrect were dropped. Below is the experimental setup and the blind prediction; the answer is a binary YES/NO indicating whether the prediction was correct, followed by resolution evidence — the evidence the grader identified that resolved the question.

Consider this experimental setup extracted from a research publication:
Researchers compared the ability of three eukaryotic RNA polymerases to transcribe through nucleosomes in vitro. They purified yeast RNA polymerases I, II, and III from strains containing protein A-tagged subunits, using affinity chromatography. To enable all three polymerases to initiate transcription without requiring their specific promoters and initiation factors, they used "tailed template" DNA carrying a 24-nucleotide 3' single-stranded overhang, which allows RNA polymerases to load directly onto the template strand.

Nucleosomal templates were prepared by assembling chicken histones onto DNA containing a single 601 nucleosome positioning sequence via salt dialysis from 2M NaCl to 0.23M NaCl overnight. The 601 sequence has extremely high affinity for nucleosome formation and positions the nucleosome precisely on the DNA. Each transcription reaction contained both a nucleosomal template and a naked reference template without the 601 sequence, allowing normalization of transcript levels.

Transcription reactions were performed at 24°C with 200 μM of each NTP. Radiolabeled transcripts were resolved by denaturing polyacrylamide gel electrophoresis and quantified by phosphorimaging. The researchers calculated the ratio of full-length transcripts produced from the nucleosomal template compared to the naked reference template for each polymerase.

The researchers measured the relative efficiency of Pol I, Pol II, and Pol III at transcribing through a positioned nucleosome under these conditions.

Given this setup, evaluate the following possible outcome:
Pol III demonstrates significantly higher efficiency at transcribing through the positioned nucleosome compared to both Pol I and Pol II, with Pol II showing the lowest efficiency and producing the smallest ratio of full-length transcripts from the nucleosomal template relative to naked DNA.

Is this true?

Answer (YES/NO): NO